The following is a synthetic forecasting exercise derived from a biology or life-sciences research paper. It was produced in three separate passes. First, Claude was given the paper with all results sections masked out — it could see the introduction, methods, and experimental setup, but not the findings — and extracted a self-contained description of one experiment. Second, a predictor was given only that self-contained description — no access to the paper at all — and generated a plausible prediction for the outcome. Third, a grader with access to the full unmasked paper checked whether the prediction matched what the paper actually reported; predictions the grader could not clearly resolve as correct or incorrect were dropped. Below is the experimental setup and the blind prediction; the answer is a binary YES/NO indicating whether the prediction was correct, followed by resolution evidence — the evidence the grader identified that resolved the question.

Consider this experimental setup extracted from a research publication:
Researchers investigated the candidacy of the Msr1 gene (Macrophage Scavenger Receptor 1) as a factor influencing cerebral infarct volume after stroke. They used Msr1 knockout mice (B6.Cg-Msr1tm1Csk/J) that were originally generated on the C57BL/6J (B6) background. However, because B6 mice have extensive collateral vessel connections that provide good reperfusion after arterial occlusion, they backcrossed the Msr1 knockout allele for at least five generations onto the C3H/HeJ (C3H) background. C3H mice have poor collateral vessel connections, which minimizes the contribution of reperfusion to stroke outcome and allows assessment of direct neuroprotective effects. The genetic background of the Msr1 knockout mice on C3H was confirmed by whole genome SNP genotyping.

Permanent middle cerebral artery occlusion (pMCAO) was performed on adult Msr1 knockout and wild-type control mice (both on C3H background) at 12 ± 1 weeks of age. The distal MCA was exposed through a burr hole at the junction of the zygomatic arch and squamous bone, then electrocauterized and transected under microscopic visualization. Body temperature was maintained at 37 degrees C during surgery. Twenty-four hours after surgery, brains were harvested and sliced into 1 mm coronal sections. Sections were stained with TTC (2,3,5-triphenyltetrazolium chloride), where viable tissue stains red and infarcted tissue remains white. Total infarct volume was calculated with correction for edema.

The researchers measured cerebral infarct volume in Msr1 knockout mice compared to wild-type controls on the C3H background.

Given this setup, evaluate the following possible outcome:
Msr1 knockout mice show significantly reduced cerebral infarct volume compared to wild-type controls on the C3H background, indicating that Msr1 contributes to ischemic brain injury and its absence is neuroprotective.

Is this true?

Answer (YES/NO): NO